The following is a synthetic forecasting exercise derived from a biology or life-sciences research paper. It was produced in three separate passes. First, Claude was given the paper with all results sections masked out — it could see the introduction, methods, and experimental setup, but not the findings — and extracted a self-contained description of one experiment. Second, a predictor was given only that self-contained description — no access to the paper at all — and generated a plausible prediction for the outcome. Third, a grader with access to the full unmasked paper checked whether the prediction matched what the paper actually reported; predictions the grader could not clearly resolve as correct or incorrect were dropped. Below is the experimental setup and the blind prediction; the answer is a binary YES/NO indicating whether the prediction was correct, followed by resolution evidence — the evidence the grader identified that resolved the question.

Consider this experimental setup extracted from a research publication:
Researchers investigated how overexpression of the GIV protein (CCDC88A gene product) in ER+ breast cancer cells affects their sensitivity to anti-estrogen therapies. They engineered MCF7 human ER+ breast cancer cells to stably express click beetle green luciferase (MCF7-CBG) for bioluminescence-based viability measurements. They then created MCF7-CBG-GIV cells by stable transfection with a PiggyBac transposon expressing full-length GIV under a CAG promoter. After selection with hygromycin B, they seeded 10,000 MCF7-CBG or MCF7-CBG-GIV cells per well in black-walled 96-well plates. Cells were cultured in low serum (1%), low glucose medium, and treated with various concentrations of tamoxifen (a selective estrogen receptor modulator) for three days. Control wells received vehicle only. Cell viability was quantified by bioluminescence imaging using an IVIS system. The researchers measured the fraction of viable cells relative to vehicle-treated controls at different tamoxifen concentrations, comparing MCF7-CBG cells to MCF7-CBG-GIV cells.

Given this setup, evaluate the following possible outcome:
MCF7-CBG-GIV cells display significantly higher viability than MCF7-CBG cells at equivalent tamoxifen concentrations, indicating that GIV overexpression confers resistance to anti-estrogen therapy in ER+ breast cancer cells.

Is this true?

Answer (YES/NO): YES